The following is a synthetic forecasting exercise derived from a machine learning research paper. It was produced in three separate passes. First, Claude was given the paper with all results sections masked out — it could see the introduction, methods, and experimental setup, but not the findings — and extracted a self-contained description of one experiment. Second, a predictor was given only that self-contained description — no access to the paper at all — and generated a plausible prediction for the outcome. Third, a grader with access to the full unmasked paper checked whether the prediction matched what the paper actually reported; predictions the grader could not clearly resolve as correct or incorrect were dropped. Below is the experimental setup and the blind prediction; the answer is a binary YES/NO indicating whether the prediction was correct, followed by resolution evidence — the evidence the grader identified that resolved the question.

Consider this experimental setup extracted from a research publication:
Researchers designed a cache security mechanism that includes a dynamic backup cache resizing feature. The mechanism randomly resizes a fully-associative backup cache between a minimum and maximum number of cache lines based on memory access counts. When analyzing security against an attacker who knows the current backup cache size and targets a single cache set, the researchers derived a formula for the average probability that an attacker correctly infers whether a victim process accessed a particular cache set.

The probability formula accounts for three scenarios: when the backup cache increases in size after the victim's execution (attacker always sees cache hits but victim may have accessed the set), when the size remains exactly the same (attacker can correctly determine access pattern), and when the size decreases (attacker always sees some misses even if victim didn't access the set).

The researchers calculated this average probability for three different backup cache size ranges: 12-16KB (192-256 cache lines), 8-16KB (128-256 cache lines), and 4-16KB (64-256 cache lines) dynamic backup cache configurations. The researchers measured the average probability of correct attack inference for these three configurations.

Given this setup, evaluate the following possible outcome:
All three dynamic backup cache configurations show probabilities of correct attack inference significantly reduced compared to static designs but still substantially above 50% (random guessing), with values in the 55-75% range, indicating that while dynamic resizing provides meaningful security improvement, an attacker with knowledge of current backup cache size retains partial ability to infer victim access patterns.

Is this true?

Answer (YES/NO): NO